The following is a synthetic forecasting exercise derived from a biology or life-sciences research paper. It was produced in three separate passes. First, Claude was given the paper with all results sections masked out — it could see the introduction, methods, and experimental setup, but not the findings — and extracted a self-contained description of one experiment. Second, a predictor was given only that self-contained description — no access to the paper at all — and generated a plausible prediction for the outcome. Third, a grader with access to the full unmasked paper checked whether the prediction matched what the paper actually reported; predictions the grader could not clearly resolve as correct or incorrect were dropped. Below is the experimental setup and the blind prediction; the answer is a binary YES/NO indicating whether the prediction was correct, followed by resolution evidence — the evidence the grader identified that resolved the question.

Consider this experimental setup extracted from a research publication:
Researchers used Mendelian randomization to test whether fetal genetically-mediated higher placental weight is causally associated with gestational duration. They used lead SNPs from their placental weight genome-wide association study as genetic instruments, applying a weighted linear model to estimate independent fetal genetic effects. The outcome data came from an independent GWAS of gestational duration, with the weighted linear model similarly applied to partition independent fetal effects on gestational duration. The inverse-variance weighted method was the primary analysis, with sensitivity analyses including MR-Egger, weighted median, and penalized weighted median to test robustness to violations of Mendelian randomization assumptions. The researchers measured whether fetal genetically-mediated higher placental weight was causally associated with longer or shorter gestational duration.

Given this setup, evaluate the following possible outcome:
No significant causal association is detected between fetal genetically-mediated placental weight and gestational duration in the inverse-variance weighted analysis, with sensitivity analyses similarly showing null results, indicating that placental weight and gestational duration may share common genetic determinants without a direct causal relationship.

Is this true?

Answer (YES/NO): NO